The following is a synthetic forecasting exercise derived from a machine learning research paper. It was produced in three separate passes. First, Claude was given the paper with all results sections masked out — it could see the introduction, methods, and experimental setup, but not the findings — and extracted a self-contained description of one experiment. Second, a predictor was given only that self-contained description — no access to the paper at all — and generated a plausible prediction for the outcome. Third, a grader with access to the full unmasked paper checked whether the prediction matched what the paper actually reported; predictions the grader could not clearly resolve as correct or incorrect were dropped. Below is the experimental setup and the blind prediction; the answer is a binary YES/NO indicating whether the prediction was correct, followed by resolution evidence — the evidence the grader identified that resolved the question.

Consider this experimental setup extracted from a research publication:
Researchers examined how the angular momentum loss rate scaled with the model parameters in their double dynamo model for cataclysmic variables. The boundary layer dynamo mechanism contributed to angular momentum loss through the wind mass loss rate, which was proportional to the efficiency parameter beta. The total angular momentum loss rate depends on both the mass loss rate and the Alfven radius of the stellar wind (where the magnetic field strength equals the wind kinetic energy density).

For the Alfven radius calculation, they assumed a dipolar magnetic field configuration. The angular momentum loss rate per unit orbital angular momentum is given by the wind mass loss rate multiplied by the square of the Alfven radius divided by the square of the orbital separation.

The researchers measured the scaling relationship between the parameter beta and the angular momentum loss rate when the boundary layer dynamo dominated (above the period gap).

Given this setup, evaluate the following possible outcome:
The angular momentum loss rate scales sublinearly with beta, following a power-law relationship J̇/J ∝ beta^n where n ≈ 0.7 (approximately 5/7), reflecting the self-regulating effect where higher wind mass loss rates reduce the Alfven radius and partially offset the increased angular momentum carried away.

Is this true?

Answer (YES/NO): NO